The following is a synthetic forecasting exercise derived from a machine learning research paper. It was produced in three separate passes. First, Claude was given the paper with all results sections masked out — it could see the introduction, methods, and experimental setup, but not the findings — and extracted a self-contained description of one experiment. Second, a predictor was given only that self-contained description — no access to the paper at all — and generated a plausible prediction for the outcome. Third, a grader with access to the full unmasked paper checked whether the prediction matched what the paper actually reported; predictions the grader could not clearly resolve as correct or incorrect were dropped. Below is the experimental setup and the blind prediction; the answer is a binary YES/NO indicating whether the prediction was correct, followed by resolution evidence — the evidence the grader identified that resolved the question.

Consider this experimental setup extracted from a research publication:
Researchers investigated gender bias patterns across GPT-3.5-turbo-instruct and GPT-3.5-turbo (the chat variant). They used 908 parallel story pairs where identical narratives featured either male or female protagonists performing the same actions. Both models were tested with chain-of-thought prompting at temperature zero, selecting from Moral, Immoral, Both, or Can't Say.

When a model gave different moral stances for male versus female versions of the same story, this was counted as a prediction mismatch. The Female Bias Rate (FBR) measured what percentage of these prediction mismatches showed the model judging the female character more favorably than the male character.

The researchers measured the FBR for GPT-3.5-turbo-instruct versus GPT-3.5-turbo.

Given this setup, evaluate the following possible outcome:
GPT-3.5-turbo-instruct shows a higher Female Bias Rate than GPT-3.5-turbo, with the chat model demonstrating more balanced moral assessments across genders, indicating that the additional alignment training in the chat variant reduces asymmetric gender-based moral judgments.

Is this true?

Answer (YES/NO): YES